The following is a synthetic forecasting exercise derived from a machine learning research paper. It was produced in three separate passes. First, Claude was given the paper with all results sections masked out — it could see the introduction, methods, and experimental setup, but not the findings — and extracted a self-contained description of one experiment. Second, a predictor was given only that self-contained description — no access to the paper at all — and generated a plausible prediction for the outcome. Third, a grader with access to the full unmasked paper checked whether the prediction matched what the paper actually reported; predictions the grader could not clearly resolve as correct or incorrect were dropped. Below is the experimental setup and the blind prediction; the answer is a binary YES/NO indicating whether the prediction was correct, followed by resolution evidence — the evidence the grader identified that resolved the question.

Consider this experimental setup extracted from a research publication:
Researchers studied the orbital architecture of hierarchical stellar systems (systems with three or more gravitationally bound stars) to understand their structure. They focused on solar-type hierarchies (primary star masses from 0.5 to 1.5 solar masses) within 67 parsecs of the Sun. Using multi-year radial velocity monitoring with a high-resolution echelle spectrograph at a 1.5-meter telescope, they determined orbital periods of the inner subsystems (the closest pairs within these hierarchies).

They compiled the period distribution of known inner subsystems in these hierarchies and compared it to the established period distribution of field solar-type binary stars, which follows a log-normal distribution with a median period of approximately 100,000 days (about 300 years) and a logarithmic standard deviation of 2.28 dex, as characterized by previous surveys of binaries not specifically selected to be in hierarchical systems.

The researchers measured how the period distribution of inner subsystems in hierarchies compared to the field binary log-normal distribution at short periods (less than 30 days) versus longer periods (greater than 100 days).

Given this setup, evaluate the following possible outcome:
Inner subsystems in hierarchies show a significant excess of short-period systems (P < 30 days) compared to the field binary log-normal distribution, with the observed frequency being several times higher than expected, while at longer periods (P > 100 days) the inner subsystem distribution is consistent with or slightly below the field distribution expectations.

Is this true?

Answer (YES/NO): YES